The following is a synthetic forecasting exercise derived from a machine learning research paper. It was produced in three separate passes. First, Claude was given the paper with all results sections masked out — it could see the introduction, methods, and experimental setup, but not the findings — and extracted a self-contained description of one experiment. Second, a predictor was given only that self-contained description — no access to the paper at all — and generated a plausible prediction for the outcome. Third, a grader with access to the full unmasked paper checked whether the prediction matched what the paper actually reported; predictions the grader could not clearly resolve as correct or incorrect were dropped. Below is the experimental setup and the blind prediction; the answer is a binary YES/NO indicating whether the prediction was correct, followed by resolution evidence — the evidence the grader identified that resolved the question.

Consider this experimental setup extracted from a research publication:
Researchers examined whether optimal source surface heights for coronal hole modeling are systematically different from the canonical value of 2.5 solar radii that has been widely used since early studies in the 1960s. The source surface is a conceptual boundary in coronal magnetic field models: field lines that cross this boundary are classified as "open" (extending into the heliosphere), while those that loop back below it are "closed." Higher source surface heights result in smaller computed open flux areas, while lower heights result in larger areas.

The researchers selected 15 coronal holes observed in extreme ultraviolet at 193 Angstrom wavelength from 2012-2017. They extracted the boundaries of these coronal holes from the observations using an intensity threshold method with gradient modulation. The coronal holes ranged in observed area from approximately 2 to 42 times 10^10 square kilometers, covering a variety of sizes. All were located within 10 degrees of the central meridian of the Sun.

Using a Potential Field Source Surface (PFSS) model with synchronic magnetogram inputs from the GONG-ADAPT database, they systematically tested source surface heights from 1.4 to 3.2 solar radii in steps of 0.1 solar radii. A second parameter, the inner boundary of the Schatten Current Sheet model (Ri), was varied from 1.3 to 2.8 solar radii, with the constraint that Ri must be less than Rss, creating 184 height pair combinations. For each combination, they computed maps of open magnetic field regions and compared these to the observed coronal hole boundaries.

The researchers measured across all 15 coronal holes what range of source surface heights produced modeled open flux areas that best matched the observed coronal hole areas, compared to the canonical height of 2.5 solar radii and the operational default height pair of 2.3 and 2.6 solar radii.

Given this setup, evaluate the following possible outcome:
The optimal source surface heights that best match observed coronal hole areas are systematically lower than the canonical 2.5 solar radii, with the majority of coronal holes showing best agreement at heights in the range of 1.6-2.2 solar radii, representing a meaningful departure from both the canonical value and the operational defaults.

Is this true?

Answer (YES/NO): NO